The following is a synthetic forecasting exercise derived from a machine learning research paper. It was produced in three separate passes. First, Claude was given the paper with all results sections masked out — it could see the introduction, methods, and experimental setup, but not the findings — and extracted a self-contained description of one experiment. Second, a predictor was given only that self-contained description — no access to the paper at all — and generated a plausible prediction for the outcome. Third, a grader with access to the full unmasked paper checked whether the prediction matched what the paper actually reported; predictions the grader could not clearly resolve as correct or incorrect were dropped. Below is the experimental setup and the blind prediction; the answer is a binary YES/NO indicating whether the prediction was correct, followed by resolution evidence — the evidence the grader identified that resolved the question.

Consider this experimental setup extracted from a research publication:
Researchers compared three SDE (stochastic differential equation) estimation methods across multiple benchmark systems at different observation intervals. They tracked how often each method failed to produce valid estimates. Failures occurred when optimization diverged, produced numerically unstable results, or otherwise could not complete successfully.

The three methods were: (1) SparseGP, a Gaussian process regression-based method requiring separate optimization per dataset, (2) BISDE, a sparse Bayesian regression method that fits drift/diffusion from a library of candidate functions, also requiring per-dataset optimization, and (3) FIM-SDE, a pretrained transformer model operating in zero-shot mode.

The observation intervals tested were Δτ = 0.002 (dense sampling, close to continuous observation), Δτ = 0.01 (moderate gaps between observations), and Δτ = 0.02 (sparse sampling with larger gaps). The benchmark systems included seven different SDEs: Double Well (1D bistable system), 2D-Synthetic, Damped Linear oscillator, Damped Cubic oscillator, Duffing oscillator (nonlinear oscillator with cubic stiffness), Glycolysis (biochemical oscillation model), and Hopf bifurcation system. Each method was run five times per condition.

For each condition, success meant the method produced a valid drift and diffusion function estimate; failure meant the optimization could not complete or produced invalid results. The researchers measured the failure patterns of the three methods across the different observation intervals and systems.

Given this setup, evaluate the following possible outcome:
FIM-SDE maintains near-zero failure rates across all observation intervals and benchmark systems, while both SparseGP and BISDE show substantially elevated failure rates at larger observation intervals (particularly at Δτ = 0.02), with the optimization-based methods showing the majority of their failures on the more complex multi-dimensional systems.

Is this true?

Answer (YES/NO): NO